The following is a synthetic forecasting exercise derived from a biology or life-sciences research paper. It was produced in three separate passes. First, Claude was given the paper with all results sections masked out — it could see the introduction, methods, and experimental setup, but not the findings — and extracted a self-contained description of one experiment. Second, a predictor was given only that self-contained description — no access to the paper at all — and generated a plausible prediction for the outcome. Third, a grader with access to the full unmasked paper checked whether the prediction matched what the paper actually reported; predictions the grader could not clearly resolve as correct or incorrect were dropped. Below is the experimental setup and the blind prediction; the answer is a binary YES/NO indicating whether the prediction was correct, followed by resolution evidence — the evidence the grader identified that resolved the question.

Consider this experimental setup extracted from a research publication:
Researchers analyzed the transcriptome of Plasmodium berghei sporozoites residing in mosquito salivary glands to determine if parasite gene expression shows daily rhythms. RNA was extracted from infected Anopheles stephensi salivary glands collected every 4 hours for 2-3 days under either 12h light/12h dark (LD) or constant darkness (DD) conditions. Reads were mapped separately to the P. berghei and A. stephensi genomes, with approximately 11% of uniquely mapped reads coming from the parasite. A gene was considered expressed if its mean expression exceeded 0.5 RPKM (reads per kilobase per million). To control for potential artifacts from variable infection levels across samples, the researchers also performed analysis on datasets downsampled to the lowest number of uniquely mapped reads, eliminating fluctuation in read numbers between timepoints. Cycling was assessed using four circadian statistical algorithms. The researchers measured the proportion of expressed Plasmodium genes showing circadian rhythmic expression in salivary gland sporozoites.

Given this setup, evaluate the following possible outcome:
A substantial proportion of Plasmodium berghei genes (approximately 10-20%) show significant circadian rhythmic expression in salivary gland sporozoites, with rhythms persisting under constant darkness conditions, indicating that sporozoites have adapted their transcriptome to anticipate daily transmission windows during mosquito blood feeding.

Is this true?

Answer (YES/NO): YES